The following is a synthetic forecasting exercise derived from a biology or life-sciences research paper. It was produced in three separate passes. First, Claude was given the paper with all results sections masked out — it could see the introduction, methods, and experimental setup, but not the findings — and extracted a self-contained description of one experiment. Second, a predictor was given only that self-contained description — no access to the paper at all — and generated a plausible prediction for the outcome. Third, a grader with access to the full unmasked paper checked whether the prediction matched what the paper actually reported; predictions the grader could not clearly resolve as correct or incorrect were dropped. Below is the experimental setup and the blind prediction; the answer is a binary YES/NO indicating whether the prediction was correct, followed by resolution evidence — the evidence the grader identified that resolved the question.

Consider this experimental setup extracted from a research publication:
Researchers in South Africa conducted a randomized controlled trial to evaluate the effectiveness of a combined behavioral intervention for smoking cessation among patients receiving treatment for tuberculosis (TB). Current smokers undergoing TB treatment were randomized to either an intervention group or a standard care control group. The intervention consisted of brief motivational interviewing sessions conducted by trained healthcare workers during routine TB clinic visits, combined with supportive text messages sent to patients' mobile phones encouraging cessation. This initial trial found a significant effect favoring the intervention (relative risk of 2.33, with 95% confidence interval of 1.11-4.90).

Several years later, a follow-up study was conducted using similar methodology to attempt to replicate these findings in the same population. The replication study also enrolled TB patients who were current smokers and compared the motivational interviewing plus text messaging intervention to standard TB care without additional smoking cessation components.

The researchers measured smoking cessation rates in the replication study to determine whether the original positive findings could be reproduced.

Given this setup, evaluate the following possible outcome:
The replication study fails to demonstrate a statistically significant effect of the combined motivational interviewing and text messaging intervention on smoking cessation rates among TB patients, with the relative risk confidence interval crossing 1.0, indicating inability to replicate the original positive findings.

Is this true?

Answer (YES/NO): YES